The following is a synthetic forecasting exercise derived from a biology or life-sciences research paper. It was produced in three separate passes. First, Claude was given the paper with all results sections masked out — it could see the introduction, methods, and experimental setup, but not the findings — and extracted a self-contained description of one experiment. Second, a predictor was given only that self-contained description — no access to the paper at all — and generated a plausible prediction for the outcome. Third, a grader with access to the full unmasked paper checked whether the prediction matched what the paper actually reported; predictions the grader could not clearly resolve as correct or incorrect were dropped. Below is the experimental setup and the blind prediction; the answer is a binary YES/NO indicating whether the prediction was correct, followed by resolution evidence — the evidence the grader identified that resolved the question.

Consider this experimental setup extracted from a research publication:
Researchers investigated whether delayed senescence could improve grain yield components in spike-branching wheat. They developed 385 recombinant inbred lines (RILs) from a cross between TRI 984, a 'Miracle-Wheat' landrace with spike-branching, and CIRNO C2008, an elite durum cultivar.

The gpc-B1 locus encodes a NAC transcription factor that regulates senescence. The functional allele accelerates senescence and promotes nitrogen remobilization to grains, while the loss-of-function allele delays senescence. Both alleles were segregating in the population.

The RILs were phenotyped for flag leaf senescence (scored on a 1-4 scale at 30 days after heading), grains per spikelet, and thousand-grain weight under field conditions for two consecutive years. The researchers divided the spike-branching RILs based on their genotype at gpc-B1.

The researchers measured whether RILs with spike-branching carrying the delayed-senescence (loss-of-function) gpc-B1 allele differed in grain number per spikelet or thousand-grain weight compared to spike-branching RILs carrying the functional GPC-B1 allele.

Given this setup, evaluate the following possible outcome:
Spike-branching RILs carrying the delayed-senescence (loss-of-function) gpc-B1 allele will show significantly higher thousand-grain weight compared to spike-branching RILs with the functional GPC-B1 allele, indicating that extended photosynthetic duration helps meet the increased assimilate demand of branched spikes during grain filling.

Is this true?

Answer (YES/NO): NO